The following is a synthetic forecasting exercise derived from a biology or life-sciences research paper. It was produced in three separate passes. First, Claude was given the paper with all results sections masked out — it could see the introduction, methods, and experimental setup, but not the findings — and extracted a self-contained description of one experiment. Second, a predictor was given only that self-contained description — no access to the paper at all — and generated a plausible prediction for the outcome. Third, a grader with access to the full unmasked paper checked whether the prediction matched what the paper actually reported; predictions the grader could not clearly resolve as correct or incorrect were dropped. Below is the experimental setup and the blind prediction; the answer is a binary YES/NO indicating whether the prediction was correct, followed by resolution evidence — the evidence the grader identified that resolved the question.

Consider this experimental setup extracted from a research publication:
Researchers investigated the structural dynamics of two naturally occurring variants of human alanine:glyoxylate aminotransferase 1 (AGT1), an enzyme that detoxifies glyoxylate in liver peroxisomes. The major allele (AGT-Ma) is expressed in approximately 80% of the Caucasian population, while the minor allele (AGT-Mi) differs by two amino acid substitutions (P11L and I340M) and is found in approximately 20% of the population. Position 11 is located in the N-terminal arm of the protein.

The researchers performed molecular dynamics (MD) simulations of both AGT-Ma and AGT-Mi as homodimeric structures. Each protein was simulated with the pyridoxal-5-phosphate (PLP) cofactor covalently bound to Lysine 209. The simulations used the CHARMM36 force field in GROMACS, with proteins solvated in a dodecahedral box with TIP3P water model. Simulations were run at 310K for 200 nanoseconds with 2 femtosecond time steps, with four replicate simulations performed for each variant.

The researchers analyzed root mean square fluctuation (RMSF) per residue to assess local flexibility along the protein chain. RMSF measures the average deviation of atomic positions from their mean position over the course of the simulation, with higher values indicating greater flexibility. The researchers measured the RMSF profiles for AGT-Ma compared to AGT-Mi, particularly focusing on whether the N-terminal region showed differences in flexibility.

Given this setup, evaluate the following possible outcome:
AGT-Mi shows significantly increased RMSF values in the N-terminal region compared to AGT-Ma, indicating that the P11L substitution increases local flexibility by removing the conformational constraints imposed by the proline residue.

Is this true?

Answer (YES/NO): YES